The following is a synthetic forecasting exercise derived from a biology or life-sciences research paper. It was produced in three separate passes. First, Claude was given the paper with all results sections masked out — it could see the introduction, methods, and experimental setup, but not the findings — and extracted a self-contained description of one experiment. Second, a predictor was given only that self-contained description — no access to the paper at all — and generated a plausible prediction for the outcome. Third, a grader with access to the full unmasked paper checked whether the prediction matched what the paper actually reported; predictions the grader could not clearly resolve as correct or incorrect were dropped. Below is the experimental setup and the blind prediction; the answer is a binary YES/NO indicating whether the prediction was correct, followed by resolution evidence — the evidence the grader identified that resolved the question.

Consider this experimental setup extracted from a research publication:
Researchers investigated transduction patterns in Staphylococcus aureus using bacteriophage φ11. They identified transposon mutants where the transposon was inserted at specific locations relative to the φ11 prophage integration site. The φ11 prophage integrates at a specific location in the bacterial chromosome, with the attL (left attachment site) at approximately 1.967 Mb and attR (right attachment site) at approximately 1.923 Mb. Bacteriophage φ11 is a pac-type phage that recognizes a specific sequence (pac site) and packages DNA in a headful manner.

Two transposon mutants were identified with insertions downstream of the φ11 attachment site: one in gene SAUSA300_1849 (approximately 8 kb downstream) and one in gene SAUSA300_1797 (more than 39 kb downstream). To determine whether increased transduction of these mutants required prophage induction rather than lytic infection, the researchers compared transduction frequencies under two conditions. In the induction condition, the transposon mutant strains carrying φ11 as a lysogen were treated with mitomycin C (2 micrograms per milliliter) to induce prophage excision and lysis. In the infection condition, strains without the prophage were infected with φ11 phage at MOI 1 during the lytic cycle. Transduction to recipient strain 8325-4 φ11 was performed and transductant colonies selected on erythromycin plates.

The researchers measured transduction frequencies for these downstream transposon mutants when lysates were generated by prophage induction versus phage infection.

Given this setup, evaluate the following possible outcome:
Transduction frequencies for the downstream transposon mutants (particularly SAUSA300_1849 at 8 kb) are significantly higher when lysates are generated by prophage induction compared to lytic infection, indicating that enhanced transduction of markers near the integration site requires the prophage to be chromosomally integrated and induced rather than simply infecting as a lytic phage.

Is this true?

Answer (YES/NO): NO